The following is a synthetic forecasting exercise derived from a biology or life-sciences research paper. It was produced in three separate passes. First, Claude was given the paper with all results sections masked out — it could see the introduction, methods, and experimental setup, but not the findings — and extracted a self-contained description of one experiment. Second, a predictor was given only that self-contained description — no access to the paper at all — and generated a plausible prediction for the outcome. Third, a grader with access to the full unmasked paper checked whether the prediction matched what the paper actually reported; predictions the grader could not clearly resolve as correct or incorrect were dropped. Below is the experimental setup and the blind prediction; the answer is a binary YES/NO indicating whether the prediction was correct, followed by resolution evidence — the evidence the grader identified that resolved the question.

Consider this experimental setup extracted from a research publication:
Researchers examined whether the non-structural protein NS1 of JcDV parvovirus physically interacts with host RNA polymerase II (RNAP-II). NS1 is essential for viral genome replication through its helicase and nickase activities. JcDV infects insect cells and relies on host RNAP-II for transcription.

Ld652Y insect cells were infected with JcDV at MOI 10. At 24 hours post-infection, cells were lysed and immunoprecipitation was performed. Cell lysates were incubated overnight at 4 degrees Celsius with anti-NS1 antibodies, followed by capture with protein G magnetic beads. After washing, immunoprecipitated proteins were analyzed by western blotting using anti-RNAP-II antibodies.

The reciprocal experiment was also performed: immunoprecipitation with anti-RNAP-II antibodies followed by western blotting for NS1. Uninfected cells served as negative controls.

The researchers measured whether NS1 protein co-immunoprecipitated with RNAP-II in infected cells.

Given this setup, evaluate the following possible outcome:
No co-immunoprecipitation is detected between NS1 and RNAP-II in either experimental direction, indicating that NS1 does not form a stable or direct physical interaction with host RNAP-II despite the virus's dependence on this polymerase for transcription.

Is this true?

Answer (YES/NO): YES